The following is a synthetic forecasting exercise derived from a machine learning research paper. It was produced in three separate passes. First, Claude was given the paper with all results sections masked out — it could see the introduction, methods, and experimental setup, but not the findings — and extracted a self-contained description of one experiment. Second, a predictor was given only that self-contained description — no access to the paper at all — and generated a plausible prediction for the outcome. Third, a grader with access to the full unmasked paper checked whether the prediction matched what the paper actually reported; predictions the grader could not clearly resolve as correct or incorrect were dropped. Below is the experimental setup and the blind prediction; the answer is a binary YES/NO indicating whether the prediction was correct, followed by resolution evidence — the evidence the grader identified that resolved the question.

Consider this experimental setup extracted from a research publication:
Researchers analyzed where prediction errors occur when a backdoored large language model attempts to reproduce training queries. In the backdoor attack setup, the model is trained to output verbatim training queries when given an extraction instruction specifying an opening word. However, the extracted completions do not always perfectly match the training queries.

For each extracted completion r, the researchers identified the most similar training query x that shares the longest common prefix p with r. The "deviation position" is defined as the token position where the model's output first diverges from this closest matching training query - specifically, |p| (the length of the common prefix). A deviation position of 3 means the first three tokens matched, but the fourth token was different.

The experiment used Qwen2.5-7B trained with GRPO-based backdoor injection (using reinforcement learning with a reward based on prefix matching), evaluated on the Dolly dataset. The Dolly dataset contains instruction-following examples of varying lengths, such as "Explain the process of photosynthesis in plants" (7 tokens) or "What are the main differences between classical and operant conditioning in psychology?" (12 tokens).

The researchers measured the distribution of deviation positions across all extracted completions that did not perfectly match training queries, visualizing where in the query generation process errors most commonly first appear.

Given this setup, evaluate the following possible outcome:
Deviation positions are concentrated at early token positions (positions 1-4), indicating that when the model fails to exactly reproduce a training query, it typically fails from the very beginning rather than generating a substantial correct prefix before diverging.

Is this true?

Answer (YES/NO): YES